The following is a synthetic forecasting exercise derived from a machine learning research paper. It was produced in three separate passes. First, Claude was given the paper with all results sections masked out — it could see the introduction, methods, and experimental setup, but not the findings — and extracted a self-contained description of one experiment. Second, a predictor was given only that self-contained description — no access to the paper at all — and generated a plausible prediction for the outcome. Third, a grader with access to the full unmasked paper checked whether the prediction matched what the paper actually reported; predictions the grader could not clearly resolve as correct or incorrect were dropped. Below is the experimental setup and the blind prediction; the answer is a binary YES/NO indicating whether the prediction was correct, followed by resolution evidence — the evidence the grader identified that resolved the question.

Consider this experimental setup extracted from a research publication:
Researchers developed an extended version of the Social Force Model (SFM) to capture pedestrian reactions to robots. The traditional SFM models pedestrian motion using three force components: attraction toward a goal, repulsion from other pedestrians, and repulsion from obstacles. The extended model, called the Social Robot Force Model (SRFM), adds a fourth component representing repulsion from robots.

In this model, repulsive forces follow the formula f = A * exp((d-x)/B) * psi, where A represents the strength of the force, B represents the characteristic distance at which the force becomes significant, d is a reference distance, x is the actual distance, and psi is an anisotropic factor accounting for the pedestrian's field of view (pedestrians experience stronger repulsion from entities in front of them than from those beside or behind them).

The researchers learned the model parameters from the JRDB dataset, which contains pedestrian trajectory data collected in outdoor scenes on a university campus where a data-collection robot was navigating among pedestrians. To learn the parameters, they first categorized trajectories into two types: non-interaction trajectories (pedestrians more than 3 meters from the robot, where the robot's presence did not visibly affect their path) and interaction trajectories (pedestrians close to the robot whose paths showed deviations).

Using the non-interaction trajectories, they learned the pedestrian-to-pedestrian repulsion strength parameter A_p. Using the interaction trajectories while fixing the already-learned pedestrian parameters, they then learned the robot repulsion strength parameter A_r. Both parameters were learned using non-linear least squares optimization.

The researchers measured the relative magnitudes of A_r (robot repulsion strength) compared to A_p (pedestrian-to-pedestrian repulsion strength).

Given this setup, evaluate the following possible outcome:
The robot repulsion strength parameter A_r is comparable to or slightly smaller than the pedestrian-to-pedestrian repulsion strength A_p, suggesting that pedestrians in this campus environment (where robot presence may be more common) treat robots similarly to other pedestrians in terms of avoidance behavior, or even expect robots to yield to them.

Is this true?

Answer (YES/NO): NO